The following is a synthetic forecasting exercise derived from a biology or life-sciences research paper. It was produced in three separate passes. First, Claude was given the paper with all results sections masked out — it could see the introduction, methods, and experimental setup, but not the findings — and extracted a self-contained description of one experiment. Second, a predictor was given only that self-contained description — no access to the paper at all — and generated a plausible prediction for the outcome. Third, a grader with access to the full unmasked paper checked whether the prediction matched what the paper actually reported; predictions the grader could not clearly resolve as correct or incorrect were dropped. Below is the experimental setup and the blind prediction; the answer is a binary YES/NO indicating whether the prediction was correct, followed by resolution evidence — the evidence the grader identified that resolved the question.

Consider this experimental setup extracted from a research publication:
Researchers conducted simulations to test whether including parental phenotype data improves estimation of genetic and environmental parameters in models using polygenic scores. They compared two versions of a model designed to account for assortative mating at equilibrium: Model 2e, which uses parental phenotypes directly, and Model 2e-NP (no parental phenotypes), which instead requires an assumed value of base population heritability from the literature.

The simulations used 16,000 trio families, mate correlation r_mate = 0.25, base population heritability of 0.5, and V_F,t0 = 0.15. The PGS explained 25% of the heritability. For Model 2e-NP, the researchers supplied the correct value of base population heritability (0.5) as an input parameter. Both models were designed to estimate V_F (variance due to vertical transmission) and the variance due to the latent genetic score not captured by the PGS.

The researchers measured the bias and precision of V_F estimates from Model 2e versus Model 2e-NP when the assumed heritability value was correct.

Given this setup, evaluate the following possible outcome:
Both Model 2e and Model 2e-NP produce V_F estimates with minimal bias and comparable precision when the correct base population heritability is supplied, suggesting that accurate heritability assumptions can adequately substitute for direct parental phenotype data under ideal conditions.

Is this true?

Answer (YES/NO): NO